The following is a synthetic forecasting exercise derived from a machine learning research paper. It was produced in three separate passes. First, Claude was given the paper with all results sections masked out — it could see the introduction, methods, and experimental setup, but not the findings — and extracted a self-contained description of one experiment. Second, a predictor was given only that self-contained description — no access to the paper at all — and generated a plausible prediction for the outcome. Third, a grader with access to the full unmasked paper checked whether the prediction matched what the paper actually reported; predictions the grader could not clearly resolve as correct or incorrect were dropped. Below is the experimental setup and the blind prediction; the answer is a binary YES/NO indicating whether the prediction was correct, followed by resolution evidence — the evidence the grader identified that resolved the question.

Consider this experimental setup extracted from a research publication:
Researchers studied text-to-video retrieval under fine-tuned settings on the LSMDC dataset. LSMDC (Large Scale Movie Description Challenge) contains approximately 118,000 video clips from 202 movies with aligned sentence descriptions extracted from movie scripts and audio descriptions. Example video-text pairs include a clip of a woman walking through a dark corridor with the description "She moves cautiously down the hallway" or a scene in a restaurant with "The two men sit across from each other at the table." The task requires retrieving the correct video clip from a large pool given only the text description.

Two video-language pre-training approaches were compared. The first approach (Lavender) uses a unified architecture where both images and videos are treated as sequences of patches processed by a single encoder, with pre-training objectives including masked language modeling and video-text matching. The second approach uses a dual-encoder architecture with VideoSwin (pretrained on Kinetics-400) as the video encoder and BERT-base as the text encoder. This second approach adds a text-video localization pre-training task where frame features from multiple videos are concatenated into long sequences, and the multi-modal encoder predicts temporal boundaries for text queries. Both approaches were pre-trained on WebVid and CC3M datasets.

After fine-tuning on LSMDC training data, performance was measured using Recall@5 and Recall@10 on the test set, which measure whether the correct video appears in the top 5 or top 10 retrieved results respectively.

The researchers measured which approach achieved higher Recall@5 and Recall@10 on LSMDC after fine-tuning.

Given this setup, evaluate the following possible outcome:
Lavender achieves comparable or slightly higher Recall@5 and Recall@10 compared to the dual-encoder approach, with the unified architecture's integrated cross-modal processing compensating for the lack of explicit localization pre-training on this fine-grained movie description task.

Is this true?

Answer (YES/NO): YES